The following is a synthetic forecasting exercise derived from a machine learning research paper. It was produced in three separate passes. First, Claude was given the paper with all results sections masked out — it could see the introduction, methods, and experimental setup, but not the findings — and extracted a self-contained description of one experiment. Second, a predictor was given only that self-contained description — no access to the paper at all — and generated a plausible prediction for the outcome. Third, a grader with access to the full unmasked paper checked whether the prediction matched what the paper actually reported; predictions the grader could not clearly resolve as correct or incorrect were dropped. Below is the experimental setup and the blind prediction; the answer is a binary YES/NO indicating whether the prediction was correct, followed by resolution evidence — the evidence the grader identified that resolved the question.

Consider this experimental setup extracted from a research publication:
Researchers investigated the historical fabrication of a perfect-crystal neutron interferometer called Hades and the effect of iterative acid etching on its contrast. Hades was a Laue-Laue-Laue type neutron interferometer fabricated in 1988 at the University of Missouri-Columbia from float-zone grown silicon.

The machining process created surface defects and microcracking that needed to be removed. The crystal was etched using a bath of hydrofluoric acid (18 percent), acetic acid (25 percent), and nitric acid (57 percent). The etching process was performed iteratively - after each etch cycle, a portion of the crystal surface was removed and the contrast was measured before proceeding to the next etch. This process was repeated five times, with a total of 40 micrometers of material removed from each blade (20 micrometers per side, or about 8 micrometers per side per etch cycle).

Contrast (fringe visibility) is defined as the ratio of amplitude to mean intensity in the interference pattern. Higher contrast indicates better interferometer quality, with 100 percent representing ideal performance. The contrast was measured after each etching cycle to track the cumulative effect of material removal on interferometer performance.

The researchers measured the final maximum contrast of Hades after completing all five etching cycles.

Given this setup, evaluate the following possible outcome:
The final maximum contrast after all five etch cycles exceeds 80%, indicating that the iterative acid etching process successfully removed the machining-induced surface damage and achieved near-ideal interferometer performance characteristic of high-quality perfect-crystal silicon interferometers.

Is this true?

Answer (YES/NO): NO